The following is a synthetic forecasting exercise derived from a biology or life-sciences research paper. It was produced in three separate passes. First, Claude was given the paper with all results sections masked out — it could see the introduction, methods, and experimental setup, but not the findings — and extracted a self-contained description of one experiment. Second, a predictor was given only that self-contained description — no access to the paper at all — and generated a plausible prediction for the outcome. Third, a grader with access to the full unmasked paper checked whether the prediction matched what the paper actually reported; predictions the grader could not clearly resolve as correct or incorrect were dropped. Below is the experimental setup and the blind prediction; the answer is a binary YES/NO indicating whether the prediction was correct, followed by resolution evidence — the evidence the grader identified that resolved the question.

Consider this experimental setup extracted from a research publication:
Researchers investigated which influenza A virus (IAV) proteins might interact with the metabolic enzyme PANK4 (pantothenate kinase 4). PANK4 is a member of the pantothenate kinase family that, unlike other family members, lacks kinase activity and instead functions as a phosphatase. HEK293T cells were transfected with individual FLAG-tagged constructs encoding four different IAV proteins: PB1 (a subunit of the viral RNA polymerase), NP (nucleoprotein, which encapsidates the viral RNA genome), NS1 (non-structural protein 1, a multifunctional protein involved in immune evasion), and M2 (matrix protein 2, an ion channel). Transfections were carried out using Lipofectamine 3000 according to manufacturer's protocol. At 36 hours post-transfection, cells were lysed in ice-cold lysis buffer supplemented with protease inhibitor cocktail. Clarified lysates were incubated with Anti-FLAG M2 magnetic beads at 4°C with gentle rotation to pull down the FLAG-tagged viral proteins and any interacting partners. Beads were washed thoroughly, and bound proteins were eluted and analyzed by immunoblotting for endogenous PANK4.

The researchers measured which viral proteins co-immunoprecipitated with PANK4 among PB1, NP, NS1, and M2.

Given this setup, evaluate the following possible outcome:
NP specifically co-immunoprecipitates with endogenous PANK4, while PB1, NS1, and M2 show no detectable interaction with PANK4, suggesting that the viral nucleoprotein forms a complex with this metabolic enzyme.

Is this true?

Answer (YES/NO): NO